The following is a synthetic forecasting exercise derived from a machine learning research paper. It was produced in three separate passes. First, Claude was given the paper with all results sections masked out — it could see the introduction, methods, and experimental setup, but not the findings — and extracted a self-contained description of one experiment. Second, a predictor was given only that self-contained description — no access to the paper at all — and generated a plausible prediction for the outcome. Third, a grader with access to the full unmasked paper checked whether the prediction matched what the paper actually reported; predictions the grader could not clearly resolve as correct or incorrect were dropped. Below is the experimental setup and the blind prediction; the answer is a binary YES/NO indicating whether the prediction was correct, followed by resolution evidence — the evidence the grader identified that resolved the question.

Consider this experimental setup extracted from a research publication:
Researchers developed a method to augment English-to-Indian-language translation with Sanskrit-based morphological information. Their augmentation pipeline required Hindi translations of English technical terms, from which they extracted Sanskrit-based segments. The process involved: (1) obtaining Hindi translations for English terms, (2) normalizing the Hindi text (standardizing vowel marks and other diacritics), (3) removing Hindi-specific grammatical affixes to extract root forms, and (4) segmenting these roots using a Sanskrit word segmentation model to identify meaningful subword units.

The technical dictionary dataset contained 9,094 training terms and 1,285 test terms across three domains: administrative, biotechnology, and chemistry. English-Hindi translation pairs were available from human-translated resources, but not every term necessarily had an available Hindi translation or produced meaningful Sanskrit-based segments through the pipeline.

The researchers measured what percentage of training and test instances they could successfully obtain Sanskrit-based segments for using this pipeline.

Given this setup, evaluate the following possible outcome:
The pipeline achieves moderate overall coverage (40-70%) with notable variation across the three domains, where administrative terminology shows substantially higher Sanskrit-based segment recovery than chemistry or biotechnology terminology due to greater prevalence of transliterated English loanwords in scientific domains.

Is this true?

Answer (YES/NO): NO